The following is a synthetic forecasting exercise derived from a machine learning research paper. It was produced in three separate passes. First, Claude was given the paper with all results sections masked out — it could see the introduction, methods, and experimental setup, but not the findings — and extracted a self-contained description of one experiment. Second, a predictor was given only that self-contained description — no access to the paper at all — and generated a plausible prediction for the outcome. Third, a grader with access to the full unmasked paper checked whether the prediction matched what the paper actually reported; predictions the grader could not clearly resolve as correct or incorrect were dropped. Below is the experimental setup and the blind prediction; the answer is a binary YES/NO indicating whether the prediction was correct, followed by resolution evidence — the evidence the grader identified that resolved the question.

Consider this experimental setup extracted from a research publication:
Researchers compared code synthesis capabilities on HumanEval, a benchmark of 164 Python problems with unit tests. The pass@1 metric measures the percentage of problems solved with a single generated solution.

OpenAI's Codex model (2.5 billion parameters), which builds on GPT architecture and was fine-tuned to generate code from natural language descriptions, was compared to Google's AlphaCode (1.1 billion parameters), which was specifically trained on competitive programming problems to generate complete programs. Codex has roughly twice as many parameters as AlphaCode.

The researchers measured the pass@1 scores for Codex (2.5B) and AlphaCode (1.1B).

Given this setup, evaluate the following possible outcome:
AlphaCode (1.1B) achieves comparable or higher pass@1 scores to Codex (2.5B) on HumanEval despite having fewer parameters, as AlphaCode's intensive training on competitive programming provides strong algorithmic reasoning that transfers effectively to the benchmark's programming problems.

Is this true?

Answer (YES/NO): NO